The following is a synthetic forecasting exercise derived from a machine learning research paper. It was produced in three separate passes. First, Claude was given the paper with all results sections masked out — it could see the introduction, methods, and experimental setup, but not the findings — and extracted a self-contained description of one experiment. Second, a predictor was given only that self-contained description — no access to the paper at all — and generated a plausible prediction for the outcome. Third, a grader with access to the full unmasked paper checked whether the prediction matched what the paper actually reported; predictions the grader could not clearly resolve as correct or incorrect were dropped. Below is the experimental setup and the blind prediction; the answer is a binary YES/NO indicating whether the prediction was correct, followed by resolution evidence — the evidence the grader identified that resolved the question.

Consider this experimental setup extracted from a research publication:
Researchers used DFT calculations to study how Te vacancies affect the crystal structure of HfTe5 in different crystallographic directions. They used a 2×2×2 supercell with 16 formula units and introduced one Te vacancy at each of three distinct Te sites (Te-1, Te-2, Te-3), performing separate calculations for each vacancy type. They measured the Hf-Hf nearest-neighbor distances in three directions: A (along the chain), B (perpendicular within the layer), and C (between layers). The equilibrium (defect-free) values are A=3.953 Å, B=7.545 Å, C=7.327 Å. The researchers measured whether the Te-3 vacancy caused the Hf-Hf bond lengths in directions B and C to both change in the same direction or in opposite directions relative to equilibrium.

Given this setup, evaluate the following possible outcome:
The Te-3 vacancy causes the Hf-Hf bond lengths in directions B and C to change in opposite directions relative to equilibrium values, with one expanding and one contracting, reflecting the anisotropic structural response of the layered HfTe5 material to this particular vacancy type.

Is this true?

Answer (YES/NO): YES